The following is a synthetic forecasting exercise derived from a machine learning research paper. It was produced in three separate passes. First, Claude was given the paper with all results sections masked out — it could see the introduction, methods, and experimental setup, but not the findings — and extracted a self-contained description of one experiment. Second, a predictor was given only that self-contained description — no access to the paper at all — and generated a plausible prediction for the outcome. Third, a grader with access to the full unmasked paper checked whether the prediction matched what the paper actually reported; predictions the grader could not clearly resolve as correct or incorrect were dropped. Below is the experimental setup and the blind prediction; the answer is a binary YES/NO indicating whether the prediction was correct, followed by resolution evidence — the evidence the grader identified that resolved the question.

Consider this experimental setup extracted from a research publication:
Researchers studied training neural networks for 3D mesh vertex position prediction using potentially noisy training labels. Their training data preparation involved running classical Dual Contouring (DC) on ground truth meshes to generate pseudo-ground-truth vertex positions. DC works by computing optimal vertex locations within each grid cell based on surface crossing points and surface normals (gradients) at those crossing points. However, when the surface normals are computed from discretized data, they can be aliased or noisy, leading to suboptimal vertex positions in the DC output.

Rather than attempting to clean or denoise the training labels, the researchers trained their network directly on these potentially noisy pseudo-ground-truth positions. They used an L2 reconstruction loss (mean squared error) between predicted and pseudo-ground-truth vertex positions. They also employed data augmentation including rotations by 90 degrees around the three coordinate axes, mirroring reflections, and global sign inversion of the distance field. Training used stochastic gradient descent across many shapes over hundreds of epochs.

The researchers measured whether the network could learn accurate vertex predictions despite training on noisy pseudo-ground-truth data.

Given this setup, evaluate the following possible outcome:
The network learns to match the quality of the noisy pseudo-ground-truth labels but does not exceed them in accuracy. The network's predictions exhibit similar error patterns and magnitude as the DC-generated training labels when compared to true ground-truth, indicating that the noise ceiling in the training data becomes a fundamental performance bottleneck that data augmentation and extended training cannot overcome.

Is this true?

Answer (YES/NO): NO